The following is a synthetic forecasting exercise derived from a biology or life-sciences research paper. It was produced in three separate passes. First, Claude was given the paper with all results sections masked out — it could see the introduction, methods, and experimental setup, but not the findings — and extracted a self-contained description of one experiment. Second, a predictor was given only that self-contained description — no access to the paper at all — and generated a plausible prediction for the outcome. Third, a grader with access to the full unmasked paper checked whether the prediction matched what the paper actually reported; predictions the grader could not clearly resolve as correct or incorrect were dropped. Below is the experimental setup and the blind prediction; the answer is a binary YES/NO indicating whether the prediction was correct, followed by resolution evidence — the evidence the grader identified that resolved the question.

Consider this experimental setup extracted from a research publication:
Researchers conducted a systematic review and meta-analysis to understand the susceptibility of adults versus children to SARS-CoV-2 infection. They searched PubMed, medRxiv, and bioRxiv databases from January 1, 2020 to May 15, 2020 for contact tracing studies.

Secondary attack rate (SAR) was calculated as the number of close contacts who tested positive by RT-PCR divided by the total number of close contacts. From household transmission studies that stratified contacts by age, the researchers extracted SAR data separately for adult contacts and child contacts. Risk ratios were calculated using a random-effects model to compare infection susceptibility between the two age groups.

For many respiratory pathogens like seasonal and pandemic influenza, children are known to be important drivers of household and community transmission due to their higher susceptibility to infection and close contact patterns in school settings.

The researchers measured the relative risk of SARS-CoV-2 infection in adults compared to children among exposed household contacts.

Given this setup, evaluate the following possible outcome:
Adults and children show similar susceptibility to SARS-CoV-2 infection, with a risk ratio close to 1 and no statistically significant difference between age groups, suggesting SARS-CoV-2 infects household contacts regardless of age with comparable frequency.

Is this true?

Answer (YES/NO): NO